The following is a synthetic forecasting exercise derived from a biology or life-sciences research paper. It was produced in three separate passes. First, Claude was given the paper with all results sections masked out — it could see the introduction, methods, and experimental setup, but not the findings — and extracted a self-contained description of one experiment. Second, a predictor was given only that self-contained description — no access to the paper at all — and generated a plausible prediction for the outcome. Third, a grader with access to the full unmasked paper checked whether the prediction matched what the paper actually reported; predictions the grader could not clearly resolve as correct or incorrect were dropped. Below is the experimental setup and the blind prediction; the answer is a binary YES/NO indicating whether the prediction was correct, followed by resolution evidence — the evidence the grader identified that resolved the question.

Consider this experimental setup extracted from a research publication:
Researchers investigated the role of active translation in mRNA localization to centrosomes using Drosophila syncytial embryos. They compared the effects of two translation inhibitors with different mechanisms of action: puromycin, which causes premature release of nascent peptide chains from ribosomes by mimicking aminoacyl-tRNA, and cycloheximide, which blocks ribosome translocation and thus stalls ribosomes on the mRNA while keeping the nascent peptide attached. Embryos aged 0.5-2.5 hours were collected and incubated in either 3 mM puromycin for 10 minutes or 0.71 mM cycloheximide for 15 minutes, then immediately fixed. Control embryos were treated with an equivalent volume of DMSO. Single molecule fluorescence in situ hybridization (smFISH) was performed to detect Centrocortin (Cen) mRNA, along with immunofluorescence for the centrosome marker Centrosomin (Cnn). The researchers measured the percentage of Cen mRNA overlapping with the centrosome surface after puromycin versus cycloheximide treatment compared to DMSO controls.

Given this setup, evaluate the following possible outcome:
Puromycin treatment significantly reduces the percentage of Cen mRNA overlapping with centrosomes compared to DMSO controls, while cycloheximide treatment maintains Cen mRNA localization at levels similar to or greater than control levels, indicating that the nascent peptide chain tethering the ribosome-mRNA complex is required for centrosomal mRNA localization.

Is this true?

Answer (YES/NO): NO